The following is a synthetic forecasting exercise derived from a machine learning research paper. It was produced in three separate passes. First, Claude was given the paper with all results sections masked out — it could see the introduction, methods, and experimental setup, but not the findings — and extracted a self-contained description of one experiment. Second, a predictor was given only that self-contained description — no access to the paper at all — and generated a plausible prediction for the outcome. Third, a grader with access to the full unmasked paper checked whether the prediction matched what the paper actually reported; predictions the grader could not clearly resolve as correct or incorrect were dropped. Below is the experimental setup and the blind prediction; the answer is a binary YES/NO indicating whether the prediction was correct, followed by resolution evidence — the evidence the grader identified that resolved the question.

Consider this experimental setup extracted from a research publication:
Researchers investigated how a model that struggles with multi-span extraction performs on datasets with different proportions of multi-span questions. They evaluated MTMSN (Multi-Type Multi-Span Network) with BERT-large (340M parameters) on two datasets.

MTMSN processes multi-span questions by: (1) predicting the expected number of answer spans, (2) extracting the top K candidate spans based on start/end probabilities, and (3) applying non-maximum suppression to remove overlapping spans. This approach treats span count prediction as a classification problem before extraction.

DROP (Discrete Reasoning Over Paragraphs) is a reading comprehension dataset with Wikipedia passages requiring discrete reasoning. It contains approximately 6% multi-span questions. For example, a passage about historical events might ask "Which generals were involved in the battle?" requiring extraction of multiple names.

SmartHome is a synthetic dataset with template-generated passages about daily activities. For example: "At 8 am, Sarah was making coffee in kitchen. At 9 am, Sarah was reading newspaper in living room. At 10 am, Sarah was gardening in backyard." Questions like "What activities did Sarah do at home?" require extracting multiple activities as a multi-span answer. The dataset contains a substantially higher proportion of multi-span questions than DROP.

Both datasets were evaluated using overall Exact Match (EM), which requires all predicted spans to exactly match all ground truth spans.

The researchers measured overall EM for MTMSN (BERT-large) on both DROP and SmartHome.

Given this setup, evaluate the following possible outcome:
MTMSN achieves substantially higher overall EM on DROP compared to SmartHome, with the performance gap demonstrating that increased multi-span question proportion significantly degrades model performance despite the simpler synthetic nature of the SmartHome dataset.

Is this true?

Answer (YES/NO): YES